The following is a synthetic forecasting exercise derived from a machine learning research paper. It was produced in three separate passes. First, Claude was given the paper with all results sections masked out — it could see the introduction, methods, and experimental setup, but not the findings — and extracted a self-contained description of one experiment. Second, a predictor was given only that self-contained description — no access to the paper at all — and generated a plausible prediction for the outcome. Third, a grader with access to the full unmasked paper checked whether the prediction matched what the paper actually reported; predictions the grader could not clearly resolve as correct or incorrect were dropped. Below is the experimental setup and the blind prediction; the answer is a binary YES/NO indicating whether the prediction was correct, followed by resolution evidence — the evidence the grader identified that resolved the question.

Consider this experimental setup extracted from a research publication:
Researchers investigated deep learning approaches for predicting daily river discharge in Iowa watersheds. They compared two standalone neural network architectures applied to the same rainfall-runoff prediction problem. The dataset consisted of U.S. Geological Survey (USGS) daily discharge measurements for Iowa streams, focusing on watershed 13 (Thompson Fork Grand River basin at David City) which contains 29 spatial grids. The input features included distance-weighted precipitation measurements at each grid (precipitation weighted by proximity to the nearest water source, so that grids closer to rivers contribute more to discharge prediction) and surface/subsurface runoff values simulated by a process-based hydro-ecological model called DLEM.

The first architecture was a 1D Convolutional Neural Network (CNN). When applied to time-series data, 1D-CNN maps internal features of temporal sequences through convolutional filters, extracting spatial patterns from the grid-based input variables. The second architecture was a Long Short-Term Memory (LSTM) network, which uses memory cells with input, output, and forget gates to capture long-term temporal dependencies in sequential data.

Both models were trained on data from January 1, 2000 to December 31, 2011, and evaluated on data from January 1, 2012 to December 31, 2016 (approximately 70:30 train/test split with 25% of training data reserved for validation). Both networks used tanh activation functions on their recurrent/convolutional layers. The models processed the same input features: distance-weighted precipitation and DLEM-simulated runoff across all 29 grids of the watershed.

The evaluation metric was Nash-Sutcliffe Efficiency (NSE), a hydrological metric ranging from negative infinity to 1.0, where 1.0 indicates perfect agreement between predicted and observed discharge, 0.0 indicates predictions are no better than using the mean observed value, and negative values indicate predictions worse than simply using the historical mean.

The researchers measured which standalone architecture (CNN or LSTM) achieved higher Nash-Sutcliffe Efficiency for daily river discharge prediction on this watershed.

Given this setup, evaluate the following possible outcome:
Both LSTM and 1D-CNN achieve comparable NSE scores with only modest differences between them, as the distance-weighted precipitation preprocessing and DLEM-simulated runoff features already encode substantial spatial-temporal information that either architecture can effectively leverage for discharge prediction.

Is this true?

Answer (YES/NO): NO